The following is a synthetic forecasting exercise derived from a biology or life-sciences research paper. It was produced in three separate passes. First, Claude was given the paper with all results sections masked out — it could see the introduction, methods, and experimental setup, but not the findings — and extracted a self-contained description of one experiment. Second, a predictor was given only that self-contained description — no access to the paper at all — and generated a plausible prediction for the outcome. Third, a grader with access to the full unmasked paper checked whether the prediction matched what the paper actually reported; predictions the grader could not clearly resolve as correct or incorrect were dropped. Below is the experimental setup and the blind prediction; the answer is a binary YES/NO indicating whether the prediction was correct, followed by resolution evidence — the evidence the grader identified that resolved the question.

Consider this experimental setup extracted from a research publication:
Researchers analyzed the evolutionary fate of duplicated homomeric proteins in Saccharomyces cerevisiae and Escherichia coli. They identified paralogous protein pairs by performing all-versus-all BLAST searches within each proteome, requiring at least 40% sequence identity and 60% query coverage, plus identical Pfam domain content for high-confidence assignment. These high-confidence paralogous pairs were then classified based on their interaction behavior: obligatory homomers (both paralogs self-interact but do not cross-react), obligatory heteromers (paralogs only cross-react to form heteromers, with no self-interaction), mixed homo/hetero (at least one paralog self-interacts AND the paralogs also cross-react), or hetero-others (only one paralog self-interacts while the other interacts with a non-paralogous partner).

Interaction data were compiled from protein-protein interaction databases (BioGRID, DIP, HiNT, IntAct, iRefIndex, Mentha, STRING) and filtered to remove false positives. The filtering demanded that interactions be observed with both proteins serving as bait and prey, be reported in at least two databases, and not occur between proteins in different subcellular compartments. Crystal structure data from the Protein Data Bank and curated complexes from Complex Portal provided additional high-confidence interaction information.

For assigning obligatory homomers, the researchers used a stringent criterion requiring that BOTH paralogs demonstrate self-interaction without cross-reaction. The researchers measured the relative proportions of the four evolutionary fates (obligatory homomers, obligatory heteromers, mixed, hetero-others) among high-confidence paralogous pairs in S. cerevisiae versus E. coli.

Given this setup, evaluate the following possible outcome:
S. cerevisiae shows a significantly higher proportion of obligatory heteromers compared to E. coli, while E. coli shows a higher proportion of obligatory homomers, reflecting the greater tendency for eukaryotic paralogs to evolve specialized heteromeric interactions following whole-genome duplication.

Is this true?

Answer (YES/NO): YES